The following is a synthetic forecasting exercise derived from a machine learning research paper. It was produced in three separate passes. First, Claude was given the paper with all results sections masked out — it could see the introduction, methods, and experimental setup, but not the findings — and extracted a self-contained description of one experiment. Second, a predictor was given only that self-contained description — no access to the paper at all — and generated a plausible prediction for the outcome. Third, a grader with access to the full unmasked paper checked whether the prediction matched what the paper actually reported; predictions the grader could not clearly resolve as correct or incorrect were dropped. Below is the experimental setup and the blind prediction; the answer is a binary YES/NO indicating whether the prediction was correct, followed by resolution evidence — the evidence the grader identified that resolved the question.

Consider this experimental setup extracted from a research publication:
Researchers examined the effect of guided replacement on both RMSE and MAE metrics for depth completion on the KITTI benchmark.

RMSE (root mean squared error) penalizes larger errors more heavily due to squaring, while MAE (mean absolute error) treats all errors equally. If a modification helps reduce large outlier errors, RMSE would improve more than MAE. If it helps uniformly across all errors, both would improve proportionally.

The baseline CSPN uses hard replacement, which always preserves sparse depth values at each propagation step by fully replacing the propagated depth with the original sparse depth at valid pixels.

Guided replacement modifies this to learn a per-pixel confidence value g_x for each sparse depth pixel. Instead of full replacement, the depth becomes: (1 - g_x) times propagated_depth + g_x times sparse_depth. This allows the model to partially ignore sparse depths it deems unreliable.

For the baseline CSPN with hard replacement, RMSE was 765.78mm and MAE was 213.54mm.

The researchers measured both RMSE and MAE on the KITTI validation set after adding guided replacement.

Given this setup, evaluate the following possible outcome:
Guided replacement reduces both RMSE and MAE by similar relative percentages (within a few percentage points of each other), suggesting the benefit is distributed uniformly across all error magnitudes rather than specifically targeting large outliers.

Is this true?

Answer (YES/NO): NO